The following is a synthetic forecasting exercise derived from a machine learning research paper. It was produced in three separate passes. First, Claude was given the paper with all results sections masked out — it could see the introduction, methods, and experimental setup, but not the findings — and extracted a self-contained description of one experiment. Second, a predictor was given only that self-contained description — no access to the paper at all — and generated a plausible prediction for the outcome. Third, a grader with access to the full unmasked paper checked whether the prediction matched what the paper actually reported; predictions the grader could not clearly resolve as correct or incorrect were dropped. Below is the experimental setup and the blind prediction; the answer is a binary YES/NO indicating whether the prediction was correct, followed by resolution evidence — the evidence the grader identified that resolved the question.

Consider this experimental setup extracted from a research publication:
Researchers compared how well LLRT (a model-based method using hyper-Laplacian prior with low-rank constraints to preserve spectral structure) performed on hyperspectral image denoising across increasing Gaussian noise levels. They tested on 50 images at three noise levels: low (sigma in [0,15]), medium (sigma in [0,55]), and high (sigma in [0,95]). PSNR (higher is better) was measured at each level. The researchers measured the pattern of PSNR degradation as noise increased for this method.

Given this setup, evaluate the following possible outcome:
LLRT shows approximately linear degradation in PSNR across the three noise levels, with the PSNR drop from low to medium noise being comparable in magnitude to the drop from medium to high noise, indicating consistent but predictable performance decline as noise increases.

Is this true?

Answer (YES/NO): NO